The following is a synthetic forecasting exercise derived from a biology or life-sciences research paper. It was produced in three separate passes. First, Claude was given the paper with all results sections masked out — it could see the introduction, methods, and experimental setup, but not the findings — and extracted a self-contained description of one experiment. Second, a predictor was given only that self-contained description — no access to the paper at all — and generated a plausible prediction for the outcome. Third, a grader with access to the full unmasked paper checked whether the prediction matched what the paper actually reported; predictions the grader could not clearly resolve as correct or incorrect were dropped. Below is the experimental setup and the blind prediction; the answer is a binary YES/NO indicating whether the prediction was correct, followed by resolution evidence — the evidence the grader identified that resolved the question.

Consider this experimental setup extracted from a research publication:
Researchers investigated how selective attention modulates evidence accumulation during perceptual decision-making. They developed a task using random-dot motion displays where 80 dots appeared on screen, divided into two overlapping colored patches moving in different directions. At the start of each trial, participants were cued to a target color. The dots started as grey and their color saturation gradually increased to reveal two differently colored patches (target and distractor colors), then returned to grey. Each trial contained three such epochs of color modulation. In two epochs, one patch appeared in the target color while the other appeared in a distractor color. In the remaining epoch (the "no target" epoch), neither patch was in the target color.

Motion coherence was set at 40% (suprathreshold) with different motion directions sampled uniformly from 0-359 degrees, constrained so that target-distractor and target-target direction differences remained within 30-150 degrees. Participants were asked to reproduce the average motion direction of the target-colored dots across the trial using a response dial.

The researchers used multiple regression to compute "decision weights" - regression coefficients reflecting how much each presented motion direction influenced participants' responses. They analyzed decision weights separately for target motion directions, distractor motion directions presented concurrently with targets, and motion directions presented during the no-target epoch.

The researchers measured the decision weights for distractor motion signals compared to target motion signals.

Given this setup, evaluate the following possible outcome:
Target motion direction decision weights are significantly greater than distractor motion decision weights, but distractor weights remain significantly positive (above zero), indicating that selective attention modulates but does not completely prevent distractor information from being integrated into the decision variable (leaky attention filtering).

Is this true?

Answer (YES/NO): YES